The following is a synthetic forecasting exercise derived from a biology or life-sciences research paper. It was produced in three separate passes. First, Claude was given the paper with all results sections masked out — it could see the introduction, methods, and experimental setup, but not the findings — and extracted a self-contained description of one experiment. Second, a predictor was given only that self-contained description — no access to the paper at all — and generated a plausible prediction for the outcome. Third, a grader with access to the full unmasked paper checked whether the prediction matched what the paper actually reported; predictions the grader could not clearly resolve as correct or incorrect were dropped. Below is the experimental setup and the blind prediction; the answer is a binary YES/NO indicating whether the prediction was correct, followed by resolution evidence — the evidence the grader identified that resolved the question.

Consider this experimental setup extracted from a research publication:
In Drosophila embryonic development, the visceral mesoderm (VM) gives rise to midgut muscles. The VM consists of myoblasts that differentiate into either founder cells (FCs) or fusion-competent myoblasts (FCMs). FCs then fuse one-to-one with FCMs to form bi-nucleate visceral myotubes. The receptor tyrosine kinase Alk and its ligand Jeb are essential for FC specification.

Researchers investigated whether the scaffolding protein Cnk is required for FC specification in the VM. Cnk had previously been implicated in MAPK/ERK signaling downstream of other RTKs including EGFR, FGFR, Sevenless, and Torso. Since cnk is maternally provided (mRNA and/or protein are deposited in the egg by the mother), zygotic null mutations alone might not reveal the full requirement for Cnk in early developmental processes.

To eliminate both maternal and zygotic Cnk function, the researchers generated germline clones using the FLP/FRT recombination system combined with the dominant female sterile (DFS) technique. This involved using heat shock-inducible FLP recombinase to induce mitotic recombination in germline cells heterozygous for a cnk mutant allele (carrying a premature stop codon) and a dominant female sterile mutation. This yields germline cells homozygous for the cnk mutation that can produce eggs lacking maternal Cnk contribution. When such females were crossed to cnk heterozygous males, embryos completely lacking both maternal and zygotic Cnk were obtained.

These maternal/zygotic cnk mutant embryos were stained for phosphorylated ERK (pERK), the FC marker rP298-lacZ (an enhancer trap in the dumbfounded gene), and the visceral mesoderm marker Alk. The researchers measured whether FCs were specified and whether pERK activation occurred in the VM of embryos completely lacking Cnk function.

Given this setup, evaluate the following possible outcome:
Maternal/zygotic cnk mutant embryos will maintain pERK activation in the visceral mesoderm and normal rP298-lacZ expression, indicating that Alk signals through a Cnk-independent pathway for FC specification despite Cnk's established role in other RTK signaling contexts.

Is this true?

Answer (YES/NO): NO